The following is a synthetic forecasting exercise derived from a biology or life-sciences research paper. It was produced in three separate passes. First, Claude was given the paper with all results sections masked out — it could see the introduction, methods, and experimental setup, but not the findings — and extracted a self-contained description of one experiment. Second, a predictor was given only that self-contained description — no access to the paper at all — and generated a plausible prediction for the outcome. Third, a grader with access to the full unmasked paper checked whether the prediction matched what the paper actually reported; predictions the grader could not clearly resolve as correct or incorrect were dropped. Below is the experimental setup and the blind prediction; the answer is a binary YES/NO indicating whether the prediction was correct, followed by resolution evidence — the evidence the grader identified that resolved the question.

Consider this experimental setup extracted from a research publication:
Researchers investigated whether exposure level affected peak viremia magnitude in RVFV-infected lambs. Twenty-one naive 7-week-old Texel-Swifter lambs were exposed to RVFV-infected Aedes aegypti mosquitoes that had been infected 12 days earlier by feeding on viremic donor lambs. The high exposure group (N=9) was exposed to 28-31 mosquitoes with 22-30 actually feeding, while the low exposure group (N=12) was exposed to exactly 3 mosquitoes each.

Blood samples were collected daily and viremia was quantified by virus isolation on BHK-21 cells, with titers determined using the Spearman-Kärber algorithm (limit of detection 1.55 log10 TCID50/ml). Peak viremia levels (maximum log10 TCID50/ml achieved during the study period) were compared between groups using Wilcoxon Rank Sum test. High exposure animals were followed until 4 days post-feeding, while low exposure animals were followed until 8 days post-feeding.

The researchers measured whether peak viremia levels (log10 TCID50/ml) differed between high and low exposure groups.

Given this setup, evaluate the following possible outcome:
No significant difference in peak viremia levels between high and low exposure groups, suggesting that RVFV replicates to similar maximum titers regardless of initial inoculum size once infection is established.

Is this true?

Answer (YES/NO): YES